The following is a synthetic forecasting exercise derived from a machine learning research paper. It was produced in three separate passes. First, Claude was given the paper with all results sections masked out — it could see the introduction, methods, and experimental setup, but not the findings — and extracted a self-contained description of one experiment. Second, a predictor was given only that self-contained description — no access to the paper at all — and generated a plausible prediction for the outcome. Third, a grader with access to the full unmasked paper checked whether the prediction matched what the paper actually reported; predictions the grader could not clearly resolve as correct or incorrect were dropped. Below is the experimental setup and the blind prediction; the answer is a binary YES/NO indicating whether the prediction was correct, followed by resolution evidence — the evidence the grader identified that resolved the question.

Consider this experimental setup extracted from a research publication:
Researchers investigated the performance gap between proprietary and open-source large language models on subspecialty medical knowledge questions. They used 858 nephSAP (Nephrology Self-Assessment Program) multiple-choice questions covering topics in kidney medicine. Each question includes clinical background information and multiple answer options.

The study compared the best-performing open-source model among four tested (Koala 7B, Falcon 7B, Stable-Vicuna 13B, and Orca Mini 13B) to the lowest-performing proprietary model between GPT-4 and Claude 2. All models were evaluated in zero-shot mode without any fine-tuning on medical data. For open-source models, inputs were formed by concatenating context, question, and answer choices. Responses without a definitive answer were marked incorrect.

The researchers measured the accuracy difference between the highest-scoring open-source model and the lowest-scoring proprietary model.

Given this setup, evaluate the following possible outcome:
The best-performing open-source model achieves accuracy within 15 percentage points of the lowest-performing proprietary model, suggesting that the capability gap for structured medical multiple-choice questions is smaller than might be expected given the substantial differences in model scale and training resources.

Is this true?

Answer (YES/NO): NO